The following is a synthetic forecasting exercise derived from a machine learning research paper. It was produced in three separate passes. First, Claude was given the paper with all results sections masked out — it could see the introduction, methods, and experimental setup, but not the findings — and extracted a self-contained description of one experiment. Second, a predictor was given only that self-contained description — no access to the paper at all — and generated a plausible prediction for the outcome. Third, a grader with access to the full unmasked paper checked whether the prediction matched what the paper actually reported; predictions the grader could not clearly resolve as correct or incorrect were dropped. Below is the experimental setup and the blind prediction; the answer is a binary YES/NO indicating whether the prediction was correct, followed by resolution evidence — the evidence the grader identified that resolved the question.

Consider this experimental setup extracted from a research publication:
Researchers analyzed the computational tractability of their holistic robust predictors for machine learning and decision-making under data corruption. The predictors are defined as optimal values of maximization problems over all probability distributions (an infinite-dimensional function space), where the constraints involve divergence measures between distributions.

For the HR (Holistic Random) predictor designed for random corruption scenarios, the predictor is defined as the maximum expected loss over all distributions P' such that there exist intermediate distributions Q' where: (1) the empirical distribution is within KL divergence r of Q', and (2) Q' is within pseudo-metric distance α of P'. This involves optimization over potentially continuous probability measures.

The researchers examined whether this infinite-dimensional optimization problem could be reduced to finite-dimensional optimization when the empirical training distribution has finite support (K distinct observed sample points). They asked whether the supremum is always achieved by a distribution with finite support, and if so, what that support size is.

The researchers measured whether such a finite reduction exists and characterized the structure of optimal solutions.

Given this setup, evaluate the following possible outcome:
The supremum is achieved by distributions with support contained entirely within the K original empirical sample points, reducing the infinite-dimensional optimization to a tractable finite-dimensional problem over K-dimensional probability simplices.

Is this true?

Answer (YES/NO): NO